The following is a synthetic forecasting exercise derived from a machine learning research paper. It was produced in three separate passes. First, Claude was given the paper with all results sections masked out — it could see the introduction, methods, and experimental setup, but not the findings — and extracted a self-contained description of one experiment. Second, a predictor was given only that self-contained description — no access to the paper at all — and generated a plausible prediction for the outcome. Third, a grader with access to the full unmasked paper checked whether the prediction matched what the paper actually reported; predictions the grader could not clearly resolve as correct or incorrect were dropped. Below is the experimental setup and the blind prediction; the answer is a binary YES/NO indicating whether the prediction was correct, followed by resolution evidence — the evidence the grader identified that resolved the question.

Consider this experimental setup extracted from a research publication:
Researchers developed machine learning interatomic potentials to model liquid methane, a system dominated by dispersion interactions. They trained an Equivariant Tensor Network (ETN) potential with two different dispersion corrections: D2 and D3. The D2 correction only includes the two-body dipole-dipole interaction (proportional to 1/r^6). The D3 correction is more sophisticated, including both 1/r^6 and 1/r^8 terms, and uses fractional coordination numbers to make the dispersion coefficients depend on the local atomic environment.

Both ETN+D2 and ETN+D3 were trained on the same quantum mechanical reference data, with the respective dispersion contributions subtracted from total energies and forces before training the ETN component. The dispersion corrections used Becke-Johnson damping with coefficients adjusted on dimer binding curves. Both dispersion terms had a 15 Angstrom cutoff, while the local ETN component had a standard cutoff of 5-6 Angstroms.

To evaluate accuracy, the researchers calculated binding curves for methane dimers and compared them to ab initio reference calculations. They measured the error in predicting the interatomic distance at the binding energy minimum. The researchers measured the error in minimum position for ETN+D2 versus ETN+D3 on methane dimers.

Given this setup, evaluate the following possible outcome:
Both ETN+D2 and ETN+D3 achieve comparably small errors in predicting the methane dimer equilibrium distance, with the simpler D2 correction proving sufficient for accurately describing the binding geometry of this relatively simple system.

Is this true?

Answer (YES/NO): YES